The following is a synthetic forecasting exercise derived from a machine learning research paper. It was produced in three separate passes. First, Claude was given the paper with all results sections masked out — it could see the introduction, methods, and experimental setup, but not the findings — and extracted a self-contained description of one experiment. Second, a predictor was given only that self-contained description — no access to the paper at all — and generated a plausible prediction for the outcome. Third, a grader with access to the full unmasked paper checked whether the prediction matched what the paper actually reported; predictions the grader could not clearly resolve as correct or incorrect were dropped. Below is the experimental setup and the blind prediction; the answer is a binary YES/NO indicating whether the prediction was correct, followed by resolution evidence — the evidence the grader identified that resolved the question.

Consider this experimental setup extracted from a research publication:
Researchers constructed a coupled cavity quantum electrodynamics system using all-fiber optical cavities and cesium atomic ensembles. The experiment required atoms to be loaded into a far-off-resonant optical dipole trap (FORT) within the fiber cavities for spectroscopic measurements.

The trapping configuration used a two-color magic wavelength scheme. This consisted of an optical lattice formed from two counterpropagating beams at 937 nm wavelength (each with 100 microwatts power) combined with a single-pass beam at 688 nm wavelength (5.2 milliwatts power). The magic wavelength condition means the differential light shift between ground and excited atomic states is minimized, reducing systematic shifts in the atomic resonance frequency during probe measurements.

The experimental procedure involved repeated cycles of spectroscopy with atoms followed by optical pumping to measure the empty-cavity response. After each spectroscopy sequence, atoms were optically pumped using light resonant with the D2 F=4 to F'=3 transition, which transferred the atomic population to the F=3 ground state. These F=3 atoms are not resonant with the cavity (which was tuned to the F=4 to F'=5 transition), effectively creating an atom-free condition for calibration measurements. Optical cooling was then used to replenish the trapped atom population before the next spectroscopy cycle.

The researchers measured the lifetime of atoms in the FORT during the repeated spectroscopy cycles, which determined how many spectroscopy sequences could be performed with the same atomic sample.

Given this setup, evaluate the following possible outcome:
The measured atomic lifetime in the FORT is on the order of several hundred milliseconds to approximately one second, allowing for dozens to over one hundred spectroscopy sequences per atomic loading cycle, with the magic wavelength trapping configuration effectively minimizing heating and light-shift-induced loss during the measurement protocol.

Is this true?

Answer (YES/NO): NO